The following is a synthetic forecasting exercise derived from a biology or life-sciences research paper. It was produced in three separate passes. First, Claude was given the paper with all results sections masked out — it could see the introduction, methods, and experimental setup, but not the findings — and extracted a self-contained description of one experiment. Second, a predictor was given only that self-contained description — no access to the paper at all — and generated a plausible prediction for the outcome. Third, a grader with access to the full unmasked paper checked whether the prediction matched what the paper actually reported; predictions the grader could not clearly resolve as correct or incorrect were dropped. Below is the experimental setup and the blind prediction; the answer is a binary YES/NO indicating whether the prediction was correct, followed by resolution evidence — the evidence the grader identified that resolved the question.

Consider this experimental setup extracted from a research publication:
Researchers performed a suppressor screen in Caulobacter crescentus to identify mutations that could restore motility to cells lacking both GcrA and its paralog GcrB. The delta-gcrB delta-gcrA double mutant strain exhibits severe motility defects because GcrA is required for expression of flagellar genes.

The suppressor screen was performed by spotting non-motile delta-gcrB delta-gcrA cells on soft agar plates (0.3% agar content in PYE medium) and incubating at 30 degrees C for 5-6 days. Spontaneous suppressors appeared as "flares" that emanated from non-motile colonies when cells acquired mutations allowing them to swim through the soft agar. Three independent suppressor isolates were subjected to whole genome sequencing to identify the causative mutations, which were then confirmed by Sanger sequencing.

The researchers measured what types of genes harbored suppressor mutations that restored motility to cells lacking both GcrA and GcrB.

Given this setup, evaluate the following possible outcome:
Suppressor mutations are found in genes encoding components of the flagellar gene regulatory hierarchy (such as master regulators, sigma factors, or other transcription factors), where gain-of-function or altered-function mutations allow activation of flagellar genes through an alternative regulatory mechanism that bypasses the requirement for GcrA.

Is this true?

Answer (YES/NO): NO